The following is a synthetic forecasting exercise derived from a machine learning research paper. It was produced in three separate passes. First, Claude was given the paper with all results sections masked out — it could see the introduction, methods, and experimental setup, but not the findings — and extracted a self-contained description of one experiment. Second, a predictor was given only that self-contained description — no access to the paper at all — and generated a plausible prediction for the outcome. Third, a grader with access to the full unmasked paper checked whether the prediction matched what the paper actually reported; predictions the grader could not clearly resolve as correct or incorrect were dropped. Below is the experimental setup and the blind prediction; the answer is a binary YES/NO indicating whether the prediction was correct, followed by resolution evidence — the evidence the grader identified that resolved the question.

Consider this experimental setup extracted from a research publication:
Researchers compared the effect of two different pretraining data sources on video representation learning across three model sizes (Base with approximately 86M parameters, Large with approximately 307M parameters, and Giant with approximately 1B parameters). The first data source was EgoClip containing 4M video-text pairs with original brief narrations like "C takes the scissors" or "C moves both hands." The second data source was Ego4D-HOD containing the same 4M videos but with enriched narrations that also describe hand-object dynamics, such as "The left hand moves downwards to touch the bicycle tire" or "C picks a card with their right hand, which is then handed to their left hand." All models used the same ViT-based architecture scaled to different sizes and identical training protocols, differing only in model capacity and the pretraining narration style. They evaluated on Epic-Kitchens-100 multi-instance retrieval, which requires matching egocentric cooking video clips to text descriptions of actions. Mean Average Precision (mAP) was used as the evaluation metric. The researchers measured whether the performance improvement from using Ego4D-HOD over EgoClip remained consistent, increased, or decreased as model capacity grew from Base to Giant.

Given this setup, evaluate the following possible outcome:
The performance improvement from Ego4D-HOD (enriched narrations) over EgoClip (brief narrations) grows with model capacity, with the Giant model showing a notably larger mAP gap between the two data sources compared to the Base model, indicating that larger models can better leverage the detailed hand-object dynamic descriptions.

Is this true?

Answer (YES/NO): NO